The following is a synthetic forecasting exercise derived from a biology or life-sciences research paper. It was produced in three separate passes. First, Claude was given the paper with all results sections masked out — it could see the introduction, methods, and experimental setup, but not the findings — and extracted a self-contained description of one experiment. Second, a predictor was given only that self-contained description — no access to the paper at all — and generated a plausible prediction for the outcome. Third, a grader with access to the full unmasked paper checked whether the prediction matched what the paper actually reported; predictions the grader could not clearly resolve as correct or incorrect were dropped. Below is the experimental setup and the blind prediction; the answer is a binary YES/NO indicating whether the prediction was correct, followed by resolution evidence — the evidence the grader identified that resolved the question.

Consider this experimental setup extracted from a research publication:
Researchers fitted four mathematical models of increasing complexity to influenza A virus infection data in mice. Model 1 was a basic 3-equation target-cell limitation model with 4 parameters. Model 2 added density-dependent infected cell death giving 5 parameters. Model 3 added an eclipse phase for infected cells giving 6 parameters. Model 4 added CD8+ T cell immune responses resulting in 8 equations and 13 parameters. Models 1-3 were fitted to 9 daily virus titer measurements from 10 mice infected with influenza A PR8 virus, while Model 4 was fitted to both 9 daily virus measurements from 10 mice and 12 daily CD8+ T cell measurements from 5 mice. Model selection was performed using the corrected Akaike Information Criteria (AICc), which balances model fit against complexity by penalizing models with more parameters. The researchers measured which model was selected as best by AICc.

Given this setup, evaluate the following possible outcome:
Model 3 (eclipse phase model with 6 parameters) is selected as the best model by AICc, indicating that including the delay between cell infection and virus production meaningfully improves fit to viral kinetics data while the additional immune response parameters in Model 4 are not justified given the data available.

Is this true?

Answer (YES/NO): NO